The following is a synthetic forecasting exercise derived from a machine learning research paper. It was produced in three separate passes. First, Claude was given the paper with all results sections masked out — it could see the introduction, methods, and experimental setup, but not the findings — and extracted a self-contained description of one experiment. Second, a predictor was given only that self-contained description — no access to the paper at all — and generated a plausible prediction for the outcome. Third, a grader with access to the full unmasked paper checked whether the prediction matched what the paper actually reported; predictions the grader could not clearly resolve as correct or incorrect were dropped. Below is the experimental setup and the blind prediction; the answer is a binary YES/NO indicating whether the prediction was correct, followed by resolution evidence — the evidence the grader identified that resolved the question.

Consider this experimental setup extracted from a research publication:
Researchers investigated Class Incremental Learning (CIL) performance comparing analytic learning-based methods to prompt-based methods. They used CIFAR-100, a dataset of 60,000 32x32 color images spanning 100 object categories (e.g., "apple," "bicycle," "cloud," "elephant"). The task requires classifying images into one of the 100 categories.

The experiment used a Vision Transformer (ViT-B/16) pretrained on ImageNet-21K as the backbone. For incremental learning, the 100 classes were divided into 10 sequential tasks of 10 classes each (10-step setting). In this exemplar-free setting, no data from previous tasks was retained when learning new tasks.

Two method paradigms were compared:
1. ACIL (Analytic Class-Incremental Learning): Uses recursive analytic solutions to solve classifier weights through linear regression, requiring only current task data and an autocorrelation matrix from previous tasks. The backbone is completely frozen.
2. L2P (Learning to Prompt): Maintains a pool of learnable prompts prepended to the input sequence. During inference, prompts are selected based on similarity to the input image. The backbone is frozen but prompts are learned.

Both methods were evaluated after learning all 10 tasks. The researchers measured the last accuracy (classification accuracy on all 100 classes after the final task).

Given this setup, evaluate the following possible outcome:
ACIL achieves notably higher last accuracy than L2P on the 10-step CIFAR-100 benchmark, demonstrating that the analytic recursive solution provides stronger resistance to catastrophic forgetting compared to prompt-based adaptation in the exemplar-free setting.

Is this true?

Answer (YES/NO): YES